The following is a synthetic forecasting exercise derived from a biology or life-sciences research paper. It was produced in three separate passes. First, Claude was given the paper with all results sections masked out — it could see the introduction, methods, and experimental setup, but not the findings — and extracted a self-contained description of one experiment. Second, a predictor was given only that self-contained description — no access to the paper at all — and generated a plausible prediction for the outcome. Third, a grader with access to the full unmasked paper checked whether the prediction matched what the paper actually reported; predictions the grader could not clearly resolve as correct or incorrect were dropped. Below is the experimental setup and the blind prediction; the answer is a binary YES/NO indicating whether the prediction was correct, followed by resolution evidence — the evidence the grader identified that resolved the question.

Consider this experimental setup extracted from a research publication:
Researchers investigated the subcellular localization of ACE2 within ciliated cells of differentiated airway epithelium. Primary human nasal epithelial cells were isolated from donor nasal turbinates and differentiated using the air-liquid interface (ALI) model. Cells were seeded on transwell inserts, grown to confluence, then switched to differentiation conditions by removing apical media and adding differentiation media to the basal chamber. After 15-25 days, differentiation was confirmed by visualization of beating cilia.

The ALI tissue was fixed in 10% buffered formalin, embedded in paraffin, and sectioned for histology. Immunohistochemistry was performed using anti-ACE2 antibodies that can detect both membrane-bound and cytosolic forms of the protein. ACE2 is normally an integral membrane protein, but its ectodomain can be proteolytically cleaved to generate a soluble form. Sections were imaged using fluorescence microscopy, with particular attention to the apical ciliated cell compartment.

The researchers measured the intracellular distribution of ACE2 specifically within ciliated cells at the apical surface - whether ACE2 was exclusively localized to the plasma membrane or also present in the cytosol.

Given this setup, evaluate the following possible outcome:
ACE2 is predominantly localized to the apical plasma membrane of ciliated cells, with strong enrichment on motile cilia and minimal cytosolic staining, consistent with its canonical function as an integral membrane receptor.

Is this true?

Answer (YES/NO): NO